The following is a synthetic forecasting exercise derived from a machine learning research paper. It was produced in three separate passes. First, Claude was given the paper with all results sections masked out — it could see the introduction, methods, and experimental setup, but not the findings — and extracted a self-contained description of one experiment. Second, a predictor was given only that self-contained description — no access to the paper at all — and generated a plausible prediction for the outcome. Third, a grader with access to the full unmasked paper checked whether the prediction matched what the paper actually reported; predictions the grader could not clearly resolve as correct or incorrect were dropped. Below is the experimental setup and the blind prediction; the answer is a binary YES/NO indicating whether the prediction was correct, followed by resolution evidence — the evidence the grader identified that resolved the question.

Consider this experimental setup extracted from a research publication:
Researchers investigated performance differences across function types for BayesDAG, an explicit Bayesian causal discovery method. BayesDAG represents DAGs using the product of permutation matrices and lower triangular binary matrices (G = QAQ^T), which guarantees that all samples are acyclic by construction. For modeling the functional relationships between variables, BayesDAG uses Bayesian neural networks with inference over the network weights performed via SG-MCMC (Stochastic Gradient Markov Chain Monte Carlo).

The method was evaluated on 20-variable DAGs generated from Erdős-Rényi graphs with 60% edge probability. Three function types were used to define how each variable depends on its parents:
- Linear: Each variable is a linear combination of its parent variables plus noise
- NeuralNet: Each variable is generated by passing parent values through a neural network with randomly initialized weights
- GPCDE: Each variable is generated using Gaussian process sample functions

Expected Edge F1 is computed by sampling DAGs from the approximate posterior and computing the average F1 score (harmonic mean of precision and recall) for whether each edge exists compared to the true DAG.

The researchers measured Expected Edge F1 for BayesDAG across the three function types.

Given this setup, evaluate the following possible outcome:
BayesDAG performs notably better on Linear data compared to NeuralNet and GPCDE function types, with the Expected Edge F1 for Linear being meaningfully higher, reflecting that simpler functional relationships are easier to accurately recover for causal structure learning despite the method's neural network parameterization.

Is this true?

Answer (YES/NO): NO